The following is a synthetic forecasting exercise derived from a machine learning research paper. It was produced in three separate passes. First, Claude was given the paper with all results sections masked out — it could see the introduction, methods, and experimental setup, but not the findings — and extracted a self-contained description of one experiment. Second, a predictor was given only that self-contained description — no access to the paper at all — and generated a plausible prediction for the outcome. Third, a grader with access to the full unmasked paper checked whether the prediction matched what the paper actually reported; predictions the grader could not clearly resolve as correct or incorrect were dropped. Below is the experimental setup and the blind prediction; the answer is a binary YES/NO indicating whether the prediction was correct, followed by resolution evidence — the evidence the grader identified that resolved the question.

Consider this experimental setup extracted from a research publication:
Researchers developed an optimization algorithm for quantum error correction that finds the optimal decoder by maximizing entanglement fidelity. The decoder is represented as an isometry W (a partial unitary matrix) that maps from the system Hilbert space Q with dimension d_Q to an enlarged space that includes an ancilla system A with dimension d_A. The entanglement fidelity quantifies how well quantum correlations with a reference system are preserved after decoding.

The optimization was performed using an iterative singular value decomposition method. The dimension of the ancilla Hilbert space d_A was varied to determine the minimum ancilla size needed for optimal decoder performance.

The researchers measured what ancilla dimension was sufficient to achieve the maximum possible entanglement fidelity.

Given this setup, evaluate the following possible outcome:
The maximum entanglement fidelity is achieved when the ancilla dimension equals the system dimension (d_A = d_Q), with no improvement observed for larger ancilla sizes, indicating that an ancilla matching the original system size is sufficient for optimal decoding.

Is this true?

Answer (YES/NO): YES